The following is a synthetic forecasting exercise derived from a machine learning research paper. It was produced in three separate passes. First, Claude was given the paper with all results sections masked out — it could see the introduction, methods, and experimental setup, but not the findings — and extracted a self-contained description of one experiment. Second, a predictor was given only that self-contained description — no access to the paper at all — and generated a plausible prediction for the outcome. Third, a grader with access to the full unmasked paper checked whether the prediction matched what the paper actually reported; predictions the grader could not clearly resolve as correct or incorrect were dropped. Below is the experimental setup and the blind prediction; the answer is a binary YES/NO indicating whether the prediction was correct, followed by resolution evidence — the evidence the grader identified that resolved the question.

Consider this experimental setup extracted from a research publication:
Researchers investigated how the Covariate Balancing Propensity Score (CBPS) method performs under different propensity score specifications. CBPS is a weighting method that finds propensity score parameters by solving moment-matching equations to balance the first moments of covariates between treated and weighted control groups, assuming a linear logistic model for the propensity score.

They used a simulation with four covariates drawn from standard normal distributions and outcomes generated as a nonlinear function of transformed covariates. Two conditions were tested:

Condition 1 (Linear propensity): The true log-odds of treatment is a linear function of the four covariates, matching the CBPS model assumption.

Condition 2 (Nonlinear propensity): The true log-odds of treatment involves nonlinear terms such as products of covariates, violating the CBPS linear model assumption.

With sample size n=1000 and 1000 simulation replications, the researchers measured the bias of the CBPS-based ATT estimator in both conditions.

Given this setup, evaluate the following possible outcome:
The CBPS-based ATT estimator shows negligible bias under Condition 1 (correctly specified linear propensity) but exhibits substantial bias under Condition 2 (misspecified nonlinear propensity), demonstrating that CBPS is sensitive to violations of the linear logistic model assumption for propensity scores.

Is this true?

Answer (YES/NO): NO